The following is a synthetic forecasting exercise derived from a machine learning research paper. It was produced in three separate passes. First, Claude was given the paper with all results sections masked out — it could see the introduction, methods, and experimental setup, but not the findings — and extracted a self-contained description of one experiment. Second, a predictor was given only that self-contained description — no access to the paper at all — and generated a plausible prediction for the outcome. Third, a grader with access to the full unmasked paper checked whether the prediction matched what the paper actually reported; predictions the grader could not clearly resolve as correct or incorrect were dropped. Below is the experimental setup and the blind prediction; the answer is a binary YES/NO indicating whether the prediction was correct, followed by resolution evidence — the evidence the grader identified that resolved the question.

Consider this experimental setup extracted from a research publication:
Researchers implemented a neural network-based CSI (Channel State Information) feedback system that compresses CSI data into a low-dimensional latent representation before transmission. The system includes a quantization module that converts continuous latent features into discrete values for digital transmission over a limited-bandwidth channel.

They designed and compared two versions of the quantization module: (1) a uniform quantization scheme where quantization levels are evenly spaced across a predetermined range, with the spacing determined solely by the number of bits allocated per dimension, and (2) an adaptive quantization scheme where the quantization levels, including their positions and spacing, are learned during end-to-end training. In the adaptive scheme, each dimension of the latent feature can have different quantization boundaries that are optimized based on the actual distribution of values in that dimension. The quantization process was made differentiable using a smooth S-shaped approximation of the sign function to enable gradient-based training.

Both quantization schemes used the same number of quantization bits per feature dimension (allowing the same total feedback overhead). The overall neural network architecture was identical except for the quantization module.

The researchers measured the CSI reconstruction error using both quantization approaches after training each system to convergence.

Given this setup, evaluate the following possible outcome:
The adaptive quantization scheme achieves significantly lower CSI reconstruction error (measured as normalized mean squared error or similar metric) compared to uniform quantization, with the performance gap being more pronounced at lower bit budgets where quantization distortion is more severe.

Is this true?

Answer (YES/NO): NO